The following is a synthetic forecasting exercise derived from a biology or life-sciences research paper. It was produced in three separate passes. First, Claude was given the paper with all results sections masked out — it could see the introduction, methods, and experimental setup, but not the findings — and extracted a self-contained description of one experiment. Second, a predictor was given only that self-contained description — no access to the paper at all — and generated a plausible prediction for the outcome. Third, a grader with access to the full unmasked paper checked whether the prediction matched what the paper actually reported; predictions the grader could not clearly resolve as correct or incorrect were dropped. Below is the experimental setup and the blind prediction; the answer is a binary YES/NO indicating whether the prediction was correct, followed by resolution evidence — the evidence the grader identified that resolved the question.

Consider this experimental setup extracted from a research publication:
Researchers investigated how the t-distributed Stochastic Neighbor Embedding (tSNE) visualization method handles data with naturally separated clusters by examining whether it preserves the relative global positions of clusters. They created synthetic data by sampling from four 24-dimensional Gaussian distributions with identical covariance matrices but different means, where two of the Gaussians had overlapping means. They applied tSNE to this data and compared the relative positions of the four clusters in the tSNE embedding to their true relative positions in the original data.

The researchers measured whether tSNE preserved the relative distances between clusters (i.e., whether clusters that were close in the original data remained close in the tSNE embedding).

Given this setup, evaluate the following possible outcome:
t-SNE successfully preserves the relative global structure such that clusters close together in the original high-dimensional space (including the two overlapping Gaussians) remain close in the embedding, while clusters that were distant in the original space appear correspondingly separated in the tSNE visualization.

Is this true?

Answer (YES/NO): NO